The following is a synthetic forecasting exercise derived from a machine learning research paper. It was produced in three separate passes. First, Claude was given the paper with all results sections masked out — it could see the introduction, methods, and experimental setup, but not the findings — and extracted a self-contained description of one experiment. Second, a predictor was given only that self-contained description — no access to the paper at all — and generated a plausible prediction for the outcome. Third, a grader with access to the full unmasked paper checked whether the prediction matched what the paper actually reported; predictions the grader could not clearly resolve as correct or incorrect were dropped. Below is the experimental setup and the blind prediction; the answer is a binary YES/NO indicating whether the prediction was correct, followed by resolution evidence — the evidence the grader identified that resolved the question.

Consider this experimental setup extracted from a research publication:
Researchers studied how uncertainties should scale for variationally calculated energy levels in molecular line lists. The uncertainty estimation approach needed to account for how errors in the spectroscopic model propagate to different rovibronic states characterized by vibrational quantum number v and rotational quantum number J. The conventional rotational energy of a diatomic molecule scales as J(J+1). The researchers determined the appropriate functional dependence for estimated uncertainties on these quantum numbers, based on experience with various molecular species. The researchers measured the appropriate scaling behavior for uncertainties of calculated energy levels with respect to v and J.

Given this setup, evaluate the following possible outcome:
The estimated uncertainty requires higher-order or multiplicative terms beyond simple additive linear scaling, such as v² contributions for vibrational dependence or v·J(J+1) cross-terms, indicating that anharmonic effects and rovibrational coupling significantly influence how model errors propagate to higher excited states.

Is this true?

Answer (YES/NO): NO